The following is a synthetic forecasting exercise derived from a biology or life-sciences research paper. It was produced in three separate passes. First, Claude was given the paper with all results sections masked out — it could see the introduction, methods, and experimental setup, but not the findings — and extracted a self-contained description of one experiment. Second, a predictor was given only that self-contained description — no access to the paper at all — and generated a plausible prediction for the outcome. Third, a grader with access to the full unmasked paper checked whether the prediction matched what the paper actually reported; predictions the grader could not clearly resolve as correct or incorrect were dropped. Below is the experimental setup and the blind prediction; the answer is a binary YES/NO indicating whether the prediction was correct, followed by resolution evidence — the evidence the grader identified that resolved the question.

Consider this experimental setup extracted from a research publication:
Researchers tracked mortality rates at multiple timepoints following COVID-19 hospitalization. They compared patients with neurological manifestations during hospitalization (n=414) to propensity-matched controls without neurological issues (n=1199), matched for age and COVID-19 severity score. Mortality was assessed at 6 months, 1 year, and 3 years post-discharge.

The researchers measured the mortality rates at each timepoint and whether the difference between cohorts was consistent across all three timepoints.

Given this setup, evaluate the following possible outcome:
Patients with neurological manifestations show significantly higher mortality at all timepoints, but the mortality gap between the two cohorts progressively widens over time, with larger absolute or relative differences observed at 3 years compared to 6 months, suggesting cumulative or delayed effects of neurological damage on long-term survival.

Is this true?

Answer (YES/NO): YES